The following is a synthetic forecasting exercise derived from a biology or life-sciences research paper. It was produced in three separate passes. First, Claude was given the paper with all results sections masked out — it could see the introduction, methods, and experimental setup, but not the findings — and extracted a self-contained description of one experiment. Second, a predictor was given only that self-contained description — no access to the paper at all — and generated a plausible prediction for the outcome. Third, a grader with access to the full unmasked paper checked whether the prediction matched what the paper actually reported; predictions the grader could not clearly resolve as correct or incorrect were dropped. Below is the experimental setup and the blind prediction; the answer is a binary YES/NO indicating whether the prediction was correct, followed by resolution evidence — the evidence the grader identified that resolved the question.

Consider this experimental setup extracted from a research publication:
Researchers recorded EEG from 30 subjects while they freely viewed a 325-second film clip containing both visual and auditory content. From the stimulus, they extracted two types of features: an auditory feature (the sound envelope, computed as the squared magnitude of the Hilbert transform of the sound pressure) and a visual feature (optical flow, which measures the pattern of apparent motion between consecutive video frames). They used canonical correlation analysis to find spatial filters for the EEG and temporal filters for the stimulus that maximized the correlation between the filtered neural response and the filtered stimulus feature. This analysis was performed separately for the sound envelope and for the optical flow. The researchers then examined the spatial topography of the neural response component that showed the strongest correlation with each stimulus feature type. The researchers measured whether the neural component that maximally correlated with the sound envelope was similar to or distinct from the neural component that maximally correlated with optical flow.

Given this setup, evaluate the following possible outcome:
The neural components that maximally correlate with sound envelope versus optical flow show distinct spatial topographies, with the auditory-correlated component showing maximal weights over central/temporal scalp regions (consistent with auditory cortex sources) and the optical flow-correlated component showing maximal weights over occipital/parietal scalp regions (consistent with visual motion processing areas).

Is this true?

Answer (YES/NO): NO